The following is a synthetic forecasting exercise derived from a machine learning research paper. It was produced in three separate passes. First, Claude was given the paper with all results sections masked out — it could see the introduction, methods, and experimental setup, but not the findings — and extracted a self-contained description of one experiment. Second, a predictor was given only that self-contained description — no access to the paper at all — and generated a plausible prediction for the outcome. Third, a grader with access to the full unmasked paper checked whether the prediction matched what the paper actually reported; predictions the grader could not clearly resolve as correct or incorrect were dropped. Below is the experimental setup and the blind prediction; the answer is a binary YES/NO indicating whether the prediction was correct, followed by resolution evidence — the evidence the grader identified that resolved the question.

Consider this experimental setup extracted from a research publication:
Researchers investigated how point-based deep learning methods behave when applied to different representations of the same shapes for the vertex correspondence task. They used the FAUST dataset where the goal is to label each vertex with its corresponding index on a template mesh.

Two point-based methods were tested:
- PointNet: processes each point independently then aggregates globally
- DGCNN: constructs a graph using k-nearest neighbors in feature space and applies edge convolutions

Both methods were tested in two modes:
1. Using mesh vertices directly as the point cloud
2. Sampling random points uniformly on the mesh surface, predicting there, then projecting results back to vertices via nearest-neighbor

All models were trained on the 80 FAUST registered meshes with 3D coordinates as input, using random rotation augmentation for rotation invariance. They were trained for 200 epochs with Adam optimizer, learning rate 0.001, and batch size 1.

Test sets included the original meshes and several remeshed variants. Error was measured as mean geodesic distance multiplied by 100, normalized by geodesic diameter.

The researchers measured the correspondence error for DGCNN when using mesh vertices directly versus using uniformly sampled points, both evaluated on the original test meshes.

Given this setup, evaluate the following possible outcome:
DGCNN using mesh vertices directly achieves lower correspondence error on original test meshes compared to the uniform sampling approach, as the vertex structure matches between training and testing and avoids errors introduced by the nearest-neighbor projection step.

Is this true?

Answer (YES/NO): YES